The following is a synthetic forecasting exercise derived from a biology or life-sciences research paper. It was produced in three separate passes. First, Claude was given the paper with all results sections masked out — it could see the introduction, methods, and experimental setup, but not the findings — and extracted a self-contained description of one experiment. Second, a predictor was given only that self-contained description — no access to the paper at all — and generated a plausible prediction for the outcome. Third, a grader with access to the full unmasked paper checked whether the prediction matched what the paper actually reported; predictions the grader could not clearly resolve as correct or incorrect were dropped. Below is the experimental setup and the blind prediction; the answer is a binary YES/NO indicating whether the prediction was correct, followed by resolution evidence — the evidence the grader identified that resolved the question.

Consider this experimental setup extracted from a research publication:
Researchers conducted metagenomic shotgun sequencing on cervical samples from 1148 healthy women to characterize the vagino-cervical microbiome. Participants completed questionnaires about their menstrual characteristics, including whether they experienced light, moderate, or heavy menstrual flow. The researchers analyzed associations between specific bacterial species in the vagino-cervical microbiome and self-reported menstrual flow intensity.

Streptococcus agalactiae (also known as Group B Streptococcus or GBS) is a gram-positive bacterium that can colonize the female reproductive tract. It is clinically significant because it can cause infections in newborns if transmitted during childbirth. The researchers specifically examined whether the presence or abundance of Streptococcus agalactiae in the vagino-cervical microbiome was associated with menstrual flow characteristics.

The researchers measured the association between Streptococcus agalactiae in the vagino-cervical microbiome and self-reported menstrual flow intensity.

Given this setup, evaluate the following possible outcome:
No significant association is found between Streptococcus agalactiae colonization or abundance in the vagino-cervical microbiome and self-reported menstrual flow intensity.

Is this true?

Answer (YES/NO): NO